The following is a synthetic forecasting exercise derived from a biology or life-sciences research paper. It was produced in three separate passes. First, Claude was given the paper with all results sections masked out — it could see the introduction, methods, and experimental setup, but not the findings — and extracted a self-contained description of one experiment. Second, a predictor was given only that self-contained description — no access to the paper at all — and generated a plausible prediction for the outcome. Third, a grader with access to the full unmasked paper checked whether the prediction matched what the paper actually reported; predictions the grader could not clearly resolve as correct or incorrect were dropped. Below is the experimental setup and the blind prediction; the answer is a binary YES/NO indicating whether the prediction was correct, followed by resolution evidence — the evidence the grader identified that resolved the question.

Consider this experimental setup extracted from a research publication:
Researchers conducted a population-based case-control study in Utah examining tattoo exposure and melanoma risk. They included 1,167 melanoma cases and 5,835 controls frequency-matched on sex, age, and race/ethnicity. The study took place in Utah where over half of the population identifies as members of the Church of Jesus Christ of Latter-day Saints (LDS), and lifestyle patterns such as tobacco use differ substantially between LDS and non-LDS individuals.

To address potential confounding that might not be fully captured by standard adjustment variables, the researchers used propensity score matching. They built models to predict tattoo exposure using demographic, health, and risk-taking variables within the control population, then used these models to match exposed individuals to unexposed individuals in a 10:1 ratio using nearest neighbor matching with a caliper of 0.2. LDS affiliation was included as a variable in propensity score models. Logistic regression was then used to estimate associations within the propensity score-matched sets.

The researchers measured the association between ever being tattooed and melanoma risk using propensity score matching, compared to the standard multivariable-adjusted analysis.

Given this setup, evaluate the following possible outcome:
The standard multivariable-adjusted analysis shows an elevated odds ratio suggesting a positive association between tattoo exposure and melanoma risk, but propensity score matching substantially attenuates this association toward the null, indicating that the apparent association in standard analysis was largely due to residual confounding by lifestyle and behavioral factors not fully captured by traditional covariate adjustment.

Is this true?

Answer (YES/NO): NO